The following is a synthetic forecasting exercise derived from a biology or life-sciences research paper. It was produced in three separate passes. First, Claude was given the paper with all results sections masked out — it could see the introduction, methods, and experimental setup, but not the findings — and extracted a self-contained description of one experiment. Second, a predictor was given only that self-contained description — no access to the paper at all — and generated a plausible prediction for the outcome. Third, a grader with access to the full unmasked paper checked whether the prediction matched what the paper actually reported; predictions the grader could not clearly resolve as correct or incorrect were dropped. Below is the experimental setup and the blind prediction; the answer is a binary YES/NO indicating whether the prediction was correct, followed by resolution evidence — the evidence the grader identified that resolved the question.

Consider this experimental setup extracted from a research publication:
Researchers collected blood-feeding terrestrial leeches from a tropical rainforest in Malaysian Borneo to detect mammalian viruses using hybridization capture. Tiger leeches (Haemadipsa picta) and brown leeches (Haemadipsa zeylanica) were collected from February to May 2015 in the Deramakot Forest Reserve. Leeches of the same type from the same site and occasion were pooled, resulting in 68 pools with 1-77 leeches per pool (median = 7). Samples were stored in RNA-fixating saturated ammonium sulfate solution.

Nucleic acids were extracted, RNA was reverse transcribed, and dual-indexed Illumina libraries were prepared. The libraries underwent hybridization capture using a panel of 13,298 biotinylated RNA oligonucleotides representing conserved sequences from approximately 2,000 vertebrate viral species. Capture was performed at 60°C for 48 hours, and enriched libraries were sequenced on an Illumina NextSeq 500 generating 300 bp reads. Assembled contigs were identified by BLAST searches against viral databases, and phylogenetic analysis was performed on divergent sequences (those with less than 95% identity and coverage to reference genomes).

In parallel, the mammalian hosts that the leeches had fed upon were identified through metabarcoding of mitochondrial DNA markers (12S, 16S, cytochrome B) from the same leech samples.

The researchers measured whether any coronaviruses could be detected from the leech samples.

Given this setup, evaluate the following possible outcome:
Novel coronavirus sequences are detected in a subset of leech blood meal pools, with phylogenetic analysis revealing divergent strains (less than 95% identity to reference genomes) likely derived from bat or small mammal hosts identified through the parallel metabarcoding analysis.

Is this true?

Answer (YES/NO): NO